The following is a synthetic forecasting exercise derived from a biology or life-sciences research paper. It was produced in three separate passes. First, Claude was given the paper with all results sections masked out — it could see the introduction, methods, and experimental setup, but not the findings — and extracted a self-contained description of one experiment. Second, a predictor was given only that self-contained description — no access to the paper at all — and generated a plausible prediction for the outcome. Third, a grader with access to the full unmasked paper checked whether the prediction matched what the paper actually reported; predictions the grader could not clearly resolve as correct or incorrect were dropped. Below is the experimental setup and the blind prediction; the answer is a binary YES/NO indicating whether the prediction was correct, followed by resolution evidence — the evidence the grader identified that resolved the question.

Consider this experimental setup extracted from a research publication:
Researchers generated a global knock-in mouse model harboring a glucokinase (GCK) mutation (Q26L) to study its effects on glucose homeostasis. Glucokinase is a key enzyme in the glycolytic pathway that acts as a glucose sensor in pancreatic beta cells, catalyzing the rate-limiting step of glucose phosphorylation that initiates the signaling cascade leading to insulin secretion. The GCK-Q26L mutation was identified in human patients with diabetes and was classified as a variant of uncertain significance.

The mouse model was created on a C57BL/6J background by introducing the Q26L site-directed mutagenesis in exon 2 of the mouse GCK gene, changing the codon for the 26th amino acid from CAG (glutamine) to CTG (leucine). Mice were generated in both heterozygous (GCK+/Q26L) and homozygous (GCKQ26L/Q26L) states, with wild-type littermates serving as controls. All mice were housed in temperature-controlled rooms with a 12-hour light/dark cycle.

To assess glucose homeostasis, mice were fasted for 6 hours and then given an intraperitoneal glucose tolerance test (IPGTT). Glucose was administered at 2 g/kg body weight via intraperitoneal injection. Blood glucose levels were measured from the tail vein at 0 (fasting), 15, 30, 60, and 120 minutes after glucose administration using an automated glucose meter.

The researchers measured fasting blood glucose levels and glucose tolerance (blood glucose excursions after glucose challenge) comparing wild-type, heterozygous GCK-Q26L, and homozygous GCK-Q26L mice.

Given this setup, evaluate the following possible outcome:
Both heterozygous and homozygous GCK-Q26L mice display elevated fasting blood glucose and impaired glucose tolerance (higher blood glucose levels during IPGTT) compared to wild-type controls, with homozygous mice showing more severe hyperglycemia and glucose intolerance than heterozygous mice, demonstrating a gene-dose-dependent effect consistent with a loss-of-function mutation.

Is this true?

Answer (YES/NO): YES